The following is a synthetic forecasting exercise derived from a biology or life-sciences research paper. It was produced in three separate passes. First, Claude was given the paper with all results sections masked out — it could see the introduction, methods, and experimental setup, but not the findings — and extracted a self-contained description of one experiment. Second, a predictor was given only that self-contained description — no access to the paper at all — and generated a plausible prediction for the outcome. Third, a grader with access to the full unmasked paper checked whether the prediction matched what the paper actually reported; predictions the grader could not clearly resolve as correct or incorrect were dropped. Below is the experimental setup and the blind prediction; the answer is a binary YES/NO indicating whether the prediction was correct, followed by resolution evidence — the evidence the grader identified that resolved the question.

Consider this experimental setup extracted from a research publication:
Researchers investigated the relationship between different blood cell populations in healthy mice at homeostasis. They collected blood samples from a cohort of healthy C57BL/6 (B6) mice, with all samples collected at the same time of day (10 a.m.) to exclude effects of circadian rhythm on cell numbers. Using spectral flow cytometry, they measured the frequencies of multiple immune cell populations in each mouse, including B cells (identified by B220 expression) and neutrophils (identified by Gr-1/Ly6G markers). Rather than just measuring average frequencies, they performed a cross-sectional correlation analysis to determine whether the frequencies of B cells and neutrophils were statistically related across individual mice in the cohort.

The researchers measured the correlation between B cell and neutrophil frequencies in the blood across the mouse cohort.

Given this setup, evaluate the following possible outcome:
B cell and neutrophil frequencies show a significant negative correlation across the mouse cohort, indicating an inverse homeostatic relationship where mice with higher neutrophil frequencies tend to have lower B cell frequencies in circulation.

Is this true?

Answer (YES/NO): YES